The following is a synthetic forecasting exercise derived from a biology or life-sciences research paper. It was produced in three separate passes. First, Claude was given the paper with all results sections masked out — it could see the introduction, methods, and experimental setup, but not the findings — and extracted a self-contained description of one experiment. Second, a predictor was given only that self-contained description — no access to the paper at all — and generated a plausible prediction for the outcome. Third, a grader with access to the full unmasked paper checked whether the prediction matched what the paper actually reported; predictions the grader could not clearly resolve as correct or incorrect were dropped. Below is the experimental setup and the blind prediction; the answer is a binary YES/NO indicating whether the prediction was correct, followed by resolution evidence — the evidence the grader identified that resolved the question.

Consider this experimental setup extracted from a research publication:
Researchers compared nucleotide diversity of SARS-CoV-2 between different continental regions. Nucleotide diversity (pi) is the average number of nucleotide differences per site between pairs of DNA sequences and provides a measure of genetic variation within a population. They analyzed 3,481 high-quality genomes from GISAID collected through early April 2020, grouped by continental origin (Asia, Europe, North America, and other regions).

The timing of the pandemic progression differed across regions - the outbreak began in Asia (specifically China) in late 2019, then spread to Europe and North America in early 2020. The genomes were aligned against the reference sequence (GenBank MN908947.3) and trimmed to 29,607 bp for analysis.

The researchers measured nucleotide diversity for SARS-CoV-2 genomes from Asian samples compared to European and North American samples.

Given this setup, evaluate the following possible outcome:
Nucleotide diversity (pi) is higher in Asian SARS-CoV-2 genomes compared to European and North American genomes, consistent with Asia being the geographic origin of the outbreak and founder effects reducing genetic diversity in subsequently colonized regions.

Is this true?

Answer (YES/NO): NO